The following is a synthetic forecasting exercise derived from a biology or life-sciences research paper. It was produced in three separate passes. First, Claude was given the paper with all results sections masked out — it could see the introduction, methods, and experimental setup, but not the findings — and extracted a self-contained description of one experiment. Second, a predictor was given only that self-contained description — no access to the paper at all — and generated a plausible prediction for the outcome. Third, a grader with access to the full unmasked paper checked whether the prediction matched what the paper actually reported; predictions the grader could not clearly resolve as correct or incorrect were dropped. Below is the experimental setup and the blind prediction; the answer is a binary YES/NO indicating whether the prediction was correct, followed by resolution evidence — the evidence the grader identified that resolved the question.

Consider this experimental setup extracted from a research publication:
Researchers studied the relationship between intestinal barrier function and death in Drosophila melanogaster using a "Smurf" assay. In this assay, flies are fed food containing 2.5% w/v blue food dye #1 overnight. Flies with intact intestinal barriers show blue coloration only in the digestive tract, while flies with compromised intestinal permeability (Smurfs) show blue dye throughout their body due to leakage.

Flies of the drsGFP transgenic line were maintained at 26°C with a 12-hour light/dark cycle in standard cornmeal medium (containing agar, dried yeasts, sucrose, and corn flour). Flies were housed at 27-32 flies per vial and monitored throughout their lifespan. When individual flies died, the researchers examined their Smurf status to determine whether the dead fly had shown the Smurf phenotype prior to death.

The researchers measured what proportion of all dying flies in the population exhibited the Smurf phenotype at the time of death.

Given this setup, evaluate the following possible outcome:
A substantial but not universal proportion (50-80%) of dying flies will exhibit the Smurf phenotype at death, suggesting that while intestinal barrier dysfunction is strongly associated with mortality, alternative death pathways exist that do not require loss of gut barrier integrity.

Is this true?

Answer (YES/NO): NO